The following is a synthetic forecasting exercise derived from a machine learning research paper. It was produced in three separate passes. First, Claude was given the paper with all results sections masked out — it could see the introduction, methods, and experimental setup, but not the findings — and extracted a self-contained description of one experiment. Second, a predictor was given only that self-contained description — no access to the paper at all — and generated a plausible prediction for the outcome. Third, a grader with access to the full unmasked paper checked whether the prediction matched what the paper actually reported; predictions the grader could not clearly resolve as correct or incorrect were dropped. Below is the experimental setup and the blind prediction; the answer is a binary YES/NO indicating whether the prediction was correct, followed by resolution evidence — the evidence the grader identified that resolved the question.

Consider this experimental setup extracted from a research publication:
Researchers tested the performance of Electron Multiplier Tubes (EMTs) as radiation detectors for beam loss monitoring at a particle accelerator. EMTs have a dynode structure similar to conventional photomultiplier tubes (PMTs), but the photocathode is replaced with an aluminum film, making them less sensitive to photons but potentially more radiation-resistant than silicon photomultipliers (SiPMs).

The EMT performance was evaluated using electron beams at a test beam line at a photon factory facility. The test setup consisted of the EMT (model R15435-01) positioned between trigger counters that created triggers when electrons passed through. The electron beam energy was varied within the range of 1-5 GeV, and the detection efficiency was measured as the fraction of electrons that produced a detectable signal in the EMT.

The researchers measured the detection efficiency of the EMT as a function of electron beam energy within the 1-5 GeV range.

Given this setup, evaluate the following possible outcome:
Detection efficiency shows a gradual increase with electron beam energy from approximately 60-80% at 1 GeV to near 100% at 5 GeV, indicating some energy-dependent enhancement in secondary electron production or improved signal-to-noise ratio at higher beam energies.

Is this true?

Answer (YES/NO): NO